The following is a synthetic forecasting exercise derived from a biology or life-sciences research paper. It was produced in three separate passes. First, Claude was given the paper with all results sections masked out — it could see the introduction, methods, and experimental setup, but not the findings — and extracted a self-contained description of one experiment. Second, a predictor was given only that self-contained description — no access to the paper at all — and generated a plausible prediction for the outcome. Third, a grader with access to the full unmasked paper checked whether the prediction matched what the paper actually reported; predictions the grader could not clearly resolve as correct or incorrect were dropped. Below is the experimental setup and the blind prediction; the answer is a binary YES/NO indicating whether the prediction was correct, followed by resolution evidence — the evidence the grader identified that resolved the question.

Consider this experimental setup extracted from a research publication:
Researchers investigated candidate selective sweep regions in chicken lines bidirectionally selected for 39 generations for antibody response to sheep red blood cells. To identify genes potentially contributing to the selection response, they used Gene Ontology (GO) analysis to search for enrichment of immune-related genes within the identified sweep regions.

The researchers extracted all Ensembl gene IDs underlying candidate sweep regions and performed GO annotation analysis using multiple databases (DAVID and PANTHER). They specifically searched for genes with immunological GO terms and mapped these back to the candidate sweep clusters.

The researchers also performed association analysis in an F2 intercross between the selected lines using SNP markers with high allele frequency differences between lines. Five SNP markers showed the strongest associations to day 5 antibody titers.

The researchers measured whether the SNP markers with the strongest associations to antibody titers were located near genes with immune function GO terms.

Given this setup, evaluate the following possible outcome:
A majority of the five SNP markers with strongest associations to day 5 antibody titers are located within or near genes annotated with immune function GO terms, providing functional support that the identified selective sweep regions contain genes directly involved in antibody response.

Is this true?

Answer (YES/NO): NO